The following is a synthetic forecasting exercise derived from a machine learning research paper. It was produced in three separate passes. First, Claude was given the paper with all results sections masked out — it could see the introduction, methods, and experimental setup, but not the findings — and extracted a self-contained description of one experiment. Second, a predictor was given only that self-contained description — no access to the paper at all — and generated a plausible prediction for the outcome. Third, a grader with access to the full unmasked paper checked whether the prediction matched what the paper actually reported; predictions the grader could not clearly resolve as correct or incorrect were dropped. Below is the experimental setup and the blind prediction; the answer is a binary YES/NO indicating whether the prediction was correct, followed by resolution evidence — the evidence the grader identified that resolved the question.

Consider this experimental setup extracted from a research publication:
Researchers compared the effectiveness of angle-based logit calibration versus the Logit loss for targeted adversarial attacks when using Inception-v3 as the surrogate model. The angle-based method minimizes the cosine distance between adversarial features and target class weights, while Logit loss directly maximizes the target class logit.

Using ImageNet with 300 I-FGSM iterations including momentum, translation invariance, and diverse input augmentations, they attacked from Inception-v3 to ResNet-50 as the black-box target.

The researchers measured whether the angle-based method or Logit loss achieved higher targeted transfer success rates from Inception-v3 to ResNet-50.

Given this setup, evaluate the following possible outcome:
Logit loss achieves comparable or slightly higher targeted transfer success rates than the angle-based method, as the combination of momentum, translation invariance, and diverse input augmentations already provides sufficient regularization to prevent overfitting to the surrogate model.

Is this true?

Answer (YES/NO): NO